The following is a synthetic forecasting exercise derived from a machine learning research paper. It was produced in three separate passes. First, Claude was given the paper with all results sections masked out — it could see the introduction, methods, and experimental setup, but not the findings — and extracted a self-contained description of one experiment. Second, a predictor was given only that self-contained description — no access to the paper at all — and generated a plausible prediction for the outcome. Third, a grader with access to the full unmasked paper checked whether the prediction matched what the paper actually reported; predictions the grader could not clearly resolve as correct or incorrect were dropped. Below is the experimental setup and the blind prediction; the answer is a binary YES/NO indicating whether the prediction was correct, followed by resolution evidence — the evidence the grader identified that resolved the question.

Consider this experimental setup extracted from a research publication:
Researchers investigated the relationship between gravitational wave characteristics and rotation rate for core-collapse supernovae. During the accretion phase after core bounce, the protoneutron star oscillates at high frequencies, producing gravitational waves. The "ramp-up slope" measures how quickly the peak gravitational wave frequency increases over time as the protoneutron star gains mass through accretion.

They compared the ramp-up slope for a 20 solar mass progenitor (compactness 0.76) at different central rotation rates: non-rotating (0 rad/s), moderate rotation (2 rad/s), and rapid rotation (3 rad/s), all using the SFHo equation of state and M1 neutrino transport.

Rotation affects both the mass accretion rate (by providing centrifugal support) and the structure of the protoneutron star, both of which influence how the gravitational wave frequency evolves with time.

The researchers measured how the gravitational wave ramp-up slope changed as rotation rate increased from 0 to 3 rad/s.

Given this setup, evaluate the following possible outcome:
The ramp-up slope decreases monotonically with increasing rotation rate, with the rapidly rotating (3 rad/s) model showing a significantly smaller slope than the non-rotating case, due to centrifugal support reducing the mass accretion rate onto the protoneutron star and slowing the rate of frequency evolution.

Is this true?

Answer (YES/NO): YES